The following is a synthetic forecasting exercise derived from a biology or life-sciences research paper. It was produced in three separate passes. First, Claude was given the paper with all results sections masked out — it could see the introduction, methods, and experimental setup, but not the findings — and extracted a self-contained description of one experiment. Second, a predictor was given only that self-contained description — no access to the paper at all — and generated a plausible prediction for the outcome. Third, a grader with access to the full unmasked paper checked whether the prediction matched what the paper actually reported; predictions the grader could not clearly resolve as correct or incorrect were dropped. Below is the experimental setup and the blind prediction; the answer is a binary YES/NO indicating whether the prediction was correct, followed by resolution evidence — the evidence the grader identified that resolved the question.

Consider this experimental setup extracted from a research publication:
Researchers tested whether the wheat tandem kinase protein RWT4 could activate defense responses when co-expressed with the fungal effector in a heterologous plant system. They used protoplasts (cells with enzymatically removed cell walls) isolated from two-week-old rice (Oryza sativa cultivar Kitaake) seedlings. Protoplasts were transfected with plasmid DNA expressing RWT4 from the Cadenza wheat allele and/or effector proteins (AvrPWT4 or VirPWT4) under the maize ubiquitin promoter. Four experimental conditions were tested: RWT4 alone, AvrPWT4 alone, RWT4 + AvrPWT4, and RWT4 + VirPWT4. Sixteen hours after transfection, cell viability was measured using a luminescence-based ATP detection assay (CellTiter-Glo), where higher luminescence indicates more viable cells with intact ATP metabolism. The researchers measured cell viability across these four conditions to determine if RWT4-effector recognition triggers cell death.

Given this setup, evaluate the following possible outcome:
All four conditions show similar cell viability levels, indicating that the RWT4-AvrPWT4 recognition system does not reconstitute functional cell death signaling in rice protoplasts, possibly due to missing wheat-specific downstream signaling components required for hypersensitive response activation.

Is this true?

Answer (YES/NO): NO